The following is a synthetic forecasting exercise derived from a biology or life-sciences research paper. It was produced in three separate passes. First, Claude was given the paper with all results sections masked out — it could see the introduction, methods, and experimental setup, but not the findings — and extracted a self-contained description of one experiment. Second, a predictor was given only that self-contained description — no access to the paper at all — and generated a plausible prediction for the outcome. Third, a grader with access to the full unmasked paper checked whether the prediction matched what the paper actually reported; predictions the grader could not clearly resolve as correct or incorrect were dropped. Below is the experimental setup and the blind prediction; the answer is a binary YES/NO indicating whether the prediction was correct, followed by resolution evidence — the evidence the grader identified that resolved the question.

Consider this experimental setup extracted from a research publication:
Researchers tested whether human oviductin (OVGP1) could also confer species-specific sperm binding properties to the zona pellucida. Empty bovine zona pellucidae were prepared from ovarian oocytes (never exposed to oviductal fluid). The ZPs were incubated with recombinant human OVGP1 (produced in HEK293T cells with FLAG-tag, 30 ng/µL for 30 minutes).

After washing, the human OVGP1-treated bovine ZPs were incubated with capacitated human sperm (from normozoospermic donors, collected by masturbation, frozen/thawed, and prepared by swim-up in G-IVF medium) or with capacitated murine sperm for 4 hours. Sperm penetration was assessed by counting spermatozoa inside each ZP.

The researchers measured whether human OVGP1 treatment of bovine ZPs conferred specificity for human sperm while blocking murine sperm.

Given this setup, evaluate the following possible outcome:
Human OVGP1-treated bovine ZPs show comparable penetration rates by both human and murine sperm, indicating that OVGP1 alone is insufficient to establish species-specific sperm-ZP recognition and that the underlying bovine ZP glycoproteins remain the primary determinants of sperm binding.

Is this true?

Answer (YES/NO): NO